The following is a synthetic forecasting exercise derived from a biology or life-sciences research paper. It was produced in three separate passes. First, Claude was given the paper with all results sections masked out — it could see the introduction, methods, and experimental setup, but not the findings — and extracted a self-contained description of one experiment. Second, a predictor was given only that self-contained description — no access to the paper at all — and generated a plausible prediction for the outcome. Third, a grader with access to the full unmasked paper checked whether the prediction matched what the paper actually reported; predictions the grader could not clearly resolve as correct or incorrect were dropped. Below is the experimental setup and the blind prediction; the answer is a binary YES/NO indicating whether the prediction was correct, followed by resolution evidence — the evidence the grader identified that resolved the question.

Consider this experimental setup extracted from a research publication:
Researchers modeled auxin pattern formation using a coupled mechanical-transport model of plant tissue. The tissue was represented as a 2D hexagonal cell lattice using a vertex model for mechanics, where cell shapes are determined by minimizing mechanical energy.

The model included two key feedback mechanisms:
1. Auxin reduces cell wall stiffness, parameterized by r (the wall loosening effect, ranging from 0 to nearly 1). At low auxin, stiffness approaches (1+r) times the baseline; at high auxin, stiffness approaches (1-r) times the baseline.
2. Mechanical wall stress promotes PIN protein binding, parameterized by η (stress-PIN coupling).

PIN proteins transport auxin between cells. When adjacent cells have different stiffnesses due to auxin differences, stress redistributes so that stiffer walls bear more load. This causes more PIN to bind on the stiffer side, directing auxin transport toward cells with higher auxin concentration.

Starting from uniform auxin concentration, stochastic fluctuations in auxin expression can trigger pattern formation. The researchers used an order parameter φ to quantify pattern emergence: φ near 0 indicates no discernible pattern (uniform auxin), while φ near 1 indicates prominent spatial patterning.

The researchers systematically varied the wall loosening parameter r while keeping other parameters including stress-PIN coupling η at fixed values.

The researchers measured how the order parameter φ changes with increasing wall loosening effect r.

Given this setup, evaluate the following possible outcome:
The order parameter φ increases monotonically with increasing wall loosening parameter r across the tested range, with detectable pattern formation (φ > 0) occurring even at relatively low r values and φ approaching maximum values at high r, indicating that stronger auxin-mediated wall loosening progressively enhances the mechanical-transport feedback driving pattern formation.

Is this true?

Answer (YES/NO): NO